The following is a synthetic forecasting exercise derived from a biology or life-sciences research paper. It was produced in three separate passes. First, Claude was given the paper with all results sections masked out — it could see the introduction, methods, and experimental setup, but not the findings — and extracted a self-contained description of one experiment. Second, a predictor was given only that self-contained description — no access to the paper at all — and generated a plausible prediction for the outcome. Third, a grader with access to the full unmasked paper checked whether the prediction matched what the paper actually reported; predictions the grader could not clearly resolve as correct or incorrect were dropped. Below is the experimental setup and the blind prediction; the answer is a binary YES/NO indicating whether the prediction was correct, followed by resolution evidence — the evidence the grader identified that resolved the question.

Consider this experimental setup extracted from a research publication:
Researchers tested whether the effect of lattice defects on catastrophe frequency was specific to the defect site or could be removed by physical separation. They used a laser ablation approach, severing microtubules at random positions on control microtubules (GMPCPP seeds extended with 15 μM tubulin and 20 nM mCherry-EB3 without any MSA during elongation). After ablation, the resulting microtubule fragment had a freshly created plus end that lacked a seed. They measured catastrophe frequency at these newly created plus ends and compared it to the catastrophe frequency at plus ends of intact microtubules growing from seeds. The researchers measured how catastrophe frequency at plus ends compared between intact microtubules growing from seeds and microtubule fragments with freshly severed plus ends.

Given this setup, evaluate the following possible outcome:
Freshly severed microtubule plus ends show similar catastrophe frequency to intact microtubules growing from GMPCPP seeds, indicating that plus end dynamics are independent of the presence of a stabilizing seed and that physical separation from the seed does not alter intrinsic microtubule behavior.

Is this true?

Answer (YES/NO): NO